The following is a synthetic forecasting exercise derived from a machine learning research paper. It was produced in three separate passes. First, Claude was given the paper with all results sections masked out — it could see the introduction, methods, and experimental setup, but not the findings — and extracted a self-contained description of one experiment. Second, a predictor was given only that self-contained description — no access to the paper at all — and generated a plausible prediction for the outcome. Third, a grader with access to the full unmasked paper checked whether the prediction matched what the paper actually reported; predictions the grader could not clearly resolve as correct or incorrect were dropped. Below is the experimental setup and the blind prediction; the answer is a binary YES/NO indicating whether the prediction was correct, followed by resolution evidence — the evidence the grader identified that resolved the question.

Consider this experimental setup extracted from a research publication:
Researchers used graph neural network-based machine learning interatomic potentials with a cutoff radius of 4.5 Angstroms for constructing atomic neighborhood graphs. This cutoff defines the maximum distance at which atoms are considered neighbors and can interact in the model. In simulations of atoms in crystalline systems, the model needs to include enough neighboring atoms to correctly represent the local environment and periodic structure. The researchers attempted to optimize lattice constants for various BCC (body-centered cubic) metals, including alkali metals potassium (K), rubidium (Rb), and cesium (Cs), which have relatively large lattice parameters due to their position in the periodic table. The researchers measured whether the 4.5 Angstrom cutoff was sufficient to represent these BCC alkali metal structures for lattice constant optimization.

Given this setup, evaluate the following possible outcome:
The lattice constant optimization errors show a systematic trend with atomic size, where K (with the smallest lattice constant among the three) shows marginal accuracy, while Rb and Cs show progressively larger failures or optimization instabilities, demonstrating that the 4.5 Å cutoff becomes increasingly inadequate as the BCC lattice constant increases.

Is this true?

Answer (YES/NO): NO